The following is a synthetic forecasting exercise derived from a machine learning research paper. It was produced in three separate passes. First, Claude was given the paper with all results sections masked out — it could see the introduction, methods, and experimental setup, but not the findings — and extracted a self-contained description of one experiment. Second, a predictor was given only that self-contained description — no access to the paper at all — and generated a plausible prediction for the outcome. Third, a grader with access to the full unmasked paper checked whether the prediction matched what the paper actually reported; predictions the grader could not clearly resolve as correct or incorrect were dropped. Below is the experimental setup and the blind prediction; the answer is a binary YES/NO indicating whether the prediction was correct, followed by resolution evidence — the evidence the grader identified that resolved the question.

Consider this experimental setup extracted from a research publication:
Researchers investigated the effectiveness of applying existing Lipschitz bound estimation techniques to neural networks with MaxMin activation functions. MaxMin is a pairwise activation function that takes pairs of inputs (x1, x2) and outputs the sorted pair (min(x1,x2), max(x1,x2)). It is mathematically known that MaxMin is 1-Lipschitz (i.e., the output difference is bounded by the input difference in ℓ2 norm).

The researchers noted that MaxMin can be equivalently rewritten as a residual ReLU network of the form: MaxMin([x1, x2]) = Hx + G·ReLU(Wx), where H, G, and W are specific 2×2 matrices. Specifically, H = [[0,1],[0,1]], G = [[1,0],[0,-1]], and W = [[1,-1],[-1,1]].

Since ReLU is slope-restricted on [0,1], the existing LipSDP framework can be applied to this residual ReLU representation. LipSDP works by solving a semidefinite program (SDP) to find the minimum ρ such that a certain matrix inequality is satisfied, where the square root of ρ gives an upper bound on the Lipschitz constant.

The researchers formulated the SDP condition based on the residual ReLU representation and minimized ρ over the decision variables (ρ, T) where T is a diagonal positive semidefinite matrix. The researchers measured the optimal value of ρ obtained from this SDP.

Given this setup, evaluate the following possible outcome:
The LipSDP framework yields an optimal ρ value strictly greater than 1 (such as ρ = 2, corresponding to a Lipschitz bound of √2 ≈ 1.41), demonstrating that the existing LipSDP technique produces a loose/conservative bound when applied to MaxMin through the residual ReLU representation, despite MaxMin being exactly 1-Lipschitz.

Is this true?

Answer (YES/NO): YES